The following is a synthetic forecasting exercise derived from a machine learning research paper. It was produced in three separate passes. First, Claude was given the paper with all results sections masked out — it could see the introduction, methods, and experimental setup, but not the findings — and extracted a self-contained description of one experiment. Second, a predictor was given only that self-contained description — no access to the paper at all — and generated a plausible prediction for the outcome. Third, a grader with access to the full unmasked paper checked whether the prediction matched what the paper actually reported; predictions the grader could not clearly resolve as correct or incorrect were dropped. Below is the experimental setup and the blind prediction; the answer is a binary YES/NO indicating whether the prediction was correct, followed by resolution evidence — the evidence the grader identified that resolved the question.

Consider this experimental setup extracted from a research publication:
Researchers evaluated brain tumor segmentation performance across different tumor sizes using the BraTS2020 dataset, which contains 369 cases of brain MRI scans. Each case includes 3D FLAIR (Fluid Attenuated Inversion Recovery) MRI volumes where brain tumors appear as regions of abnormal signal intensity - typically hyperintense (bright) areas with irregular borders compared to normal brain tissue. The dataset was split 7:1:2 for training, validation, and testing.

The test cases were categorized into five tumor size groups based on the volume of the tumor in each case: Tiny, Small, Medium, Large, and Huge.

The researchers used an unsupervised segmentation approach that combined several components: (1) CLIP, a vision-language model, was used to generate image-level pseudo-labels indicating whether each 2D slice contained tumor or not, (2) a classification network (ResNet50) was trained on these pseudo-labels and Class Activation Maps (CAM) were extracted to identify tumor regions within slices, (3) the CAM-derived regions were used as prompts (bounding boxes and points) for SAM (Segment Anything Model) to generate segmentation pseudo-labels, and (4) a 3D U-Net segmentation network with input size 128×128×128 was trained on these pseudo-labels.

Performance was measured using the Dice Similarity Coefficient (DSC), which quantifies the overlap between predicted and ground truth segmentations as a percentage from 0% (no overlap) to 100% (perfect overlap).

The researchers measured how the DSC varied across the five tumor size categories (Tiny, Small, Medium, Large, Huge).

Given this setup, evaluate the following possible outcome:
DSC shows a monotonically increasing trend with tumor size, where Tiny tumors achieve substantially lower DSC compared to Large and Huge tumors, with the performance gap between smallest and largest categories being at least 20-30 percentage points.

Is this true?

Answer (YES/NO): NO